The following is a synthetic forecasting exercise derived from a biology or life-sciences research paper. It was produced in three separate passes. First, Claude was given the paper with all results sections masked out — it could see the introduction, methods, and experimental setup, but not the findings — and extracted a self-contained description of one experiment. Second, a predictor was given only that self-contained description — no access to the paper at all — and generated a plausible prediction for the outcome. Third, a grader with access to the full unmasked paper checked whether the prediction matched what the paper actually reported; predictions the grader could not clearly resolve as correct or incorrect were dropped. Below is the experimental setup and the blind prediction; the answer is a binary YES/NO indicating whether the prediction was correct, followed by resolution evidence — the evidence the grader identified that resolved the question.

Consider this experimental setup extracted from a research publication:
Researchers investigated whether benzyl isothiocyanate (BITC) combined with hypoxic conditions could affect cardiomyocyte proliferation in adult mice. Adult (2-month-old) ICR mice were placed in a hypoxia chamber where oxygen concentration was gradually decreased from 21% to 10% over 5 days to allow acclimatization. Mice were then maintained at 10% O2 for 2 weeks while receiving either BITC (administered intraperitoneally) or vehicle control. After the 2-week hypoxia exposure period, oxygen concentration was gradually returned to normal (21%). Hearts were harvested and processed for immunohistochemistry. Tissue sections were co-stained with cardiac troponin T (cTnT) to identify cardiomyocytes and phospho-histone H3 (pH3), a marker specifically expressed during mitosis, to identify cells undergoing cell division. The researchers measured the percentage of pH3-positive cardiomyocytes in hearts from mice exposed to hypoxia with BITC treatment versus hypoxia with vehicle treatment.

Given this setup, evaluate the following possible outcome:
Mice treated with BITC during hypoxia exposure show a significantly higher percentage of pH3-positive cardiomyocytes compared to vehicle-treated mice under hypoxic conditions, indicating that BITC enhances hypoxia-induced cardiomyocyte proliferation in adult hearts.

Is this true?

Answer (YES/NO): YES